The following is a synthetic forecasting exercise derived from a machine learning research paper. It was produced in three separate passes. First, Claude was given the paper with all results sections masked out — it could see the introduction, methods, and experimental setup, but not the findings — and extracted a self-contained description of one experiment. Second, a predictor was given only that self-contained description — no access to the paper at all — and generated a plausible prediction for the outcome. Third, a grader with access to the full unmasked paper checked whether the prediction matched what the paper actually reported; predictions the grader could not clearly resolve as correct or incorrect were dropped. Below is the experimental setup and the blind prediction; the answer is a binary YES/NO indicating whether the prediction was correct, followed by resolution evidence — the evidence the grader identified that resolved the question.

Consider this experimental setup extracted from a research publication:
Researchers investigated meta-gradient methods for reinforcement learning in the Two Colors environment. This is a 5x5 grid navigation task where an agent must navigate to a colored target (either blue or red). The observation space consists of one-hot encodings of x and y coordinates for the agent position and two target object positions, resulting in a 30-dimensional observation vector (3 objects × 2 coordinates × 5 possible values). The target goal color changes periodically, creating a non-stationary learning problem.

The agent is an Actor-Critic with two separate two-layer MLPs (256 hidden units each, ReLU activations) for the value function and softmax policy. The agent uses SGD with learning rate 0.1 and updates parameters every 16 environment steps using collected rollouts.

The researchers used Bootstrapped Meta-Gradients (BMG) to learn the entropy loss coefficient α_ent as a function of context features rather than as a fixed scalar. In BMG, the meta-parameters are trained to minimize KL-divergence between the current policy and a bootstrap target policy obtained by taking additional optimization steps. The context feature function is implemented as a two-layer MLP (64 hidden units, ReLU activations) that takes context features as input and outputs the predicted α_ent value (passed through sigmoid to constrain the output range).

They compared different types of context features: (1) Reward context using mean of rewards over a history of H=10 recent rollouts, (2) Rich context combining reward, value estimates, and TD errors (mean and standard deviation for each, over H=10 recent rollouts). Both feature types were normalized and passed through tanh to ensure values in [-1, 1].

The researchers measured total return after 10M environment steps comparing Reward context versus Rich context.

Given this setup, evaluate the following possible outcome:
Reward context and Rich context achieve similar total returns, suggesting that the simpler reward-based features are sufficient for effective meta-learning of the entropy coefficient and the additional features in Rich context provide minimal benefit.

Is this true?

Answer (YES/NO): YES